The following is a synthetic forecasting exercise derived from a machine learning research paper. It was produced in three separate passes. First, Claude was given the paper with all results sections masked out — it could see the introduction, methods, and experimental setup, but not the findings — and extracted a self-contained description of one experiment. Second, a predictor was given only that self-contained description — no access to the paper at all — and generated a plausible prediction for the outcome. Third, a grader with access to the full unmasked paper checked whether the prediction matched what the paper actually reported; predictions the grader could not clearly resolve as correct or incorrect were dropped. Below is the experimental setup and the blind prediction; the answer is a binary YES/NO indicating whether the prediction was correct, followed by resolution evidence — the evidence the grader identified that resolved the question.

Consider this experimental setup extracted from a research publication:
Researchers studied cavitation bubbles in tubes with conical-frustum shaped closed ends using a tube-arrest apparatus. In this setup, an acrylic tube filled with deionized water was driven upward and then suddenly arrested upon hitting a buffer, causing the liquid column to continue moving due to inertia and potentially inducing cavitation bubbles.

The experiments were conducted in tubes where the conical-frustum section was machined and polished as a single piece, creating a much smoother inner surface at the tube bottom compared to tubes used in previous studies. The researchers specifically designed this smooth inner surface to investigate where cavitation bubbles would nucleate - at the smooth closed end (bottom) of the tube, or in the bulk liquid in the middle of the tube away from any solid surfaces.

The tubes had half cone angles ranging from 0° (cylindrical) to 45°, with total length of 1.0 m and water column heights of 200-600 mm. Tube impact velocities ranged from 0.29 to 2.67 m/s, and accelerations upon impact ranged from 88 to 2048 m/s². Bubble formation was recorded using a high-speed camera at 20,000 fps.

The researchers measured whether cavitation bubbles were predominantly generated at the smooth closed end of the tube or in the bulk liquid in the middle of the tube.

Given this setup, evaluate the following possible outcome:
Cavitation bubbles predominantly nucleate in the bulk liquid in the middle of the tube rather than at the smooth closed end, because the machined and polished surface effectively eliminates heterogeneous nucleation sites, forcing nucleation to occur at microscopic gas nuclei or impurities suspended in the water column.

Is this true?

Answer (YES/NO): NO